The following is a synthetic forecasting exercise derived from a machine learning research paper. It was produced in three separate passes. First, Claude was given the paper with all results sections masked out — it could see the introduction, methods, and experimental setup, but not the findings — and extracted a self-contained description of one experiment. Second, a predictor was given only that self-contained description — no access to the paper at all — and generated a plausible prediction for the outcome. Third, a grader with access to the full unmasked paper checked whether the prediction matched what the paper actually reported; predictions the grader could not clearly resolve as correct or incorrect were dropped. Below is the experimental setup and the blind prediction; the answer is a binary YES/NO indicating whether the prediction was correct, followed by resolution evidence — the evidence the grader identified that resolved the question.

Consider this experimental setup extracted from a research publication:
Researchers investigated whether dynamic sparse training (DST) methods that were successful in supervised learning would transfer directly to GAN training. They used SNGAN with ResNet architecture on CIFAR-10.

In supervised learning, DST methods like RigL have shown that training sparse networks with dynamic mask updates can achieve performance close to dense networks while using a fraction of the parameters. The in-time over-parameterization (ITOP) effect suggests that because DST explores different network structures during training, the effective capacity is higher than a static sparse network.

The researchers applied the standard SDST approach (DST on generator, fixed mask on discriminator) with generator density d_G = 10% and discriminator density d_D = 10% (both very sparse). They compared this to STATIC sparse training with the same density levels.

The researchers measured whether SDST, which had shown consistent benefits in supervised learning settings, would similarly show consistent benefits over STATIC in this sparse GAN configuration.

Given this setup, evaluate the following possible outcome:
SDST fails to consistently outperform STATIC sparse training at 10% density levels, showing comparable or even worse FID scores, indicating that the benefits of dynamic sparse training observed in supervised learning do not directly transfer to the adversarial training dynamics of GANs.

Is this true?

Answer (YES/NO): YES